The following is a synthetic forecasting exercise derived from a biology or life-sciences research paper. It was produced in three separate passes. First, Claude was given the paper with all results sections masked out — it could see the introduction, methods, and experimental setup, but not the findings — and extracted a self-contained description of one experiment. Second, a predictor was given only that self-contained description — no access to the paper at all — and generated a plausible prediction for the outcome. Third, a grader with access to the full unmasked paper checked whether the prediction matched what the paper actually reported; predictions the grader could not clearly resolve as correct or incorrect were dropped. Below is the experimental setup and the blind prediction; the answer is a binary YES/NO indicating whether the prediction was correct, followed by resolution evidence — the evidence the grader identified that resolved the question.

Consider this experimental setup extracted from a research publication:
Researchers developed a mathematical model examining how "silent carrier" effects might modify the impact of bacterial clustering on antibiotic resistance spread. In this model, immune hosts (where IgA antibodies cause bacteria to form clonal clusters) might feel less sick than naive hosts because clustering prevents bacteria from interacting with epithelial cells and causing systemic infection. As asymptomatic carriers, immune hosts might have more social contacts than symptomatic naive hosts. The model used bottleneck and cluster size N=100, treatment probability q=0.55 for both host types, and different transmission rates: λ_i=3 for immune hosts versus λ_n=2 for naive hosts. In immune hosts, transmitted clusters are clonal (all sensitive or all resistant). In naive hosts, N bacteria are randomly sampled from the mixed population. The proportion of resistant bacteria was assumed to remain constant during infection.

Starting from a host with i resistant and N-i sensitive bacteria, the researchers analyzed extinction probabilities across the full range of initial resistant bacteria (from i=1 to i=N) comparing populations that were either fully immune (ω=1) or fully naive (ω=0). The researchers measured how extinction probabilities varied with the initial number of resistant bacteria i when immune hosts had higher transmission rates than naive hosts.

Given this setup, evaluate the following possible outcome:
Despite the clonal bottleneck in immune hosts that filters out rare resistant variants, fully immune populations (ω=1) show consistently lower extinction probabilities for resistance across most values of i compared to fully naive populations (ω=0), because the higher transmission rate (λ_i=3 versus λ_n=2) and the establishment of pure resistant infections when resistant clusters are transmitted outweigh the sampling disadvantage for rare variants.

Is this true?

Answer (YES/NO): NO